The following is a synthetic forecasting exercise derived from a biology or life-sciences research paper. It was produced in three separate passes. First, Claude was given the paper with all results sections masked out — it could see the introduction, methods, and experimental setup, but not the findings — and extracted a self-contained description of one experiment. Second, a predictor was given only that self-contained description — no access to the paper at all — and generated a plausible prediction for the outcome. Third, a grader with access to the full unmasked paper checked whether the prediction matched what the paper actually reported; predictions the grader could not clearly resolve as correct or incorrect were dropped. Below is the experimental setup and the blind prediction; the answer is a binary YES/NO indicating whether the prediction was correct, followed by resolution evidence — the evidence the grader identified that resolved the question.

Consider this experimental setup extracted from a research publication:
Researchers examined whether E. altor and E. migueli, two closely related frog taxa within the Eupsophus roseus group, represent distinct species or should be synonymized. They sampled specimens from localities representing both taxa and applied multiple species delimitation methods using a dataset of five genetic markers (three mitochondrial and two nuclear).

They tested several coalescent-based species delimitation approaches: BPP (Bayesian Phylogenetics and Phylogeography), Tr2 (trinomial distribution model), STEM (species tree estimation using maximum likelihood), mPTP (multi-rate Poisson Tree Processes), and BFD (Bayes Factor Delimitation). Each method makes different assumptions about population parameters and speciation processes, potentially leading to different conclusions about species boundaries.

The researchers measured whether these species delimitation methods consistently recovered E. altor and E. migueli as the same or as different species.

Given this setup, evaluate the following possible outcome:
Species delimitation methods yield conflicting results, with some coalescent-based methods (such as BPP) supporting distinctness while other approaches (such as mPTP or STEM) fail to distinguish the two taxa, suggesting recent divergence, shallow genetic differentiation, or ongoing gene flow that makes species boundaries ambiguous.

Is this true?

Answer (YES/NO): NO